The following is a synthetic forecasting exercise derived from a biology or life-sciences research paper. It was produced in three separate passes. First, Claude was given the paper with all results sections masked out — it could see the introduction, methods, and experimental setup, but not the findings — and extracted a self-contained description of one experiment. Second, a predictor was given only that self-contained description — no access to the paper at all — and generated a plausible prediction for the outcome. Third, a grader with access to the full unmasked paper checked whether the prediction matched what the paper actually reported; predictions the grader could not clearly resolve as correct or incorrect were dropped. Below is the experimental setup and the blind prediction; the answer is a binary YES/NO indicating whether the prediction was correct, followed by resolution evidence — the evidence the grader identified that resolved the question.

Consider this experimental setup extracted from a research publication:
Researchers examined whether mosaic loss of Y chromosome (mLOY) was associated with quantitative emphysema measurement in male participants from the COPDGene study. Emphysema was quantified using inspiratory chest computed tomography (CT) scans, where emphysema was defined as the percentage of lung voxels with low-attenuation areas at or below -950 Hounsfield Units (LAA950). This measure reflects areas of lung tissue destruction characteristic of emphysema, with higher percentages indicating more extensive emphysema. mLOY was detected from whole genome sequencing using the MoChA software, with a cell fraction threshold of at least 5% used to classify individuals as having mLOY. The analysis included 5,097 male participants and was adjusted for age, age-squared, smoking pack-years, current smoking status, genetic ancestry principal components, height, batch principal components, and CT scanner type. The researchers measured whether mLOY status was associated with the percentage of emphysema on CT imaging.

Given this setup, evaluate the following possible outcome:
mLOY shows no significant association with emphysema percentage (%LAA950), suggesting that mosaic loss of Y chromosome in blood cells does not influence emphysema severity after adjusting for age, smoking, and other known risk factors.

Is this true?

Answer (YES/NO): NO